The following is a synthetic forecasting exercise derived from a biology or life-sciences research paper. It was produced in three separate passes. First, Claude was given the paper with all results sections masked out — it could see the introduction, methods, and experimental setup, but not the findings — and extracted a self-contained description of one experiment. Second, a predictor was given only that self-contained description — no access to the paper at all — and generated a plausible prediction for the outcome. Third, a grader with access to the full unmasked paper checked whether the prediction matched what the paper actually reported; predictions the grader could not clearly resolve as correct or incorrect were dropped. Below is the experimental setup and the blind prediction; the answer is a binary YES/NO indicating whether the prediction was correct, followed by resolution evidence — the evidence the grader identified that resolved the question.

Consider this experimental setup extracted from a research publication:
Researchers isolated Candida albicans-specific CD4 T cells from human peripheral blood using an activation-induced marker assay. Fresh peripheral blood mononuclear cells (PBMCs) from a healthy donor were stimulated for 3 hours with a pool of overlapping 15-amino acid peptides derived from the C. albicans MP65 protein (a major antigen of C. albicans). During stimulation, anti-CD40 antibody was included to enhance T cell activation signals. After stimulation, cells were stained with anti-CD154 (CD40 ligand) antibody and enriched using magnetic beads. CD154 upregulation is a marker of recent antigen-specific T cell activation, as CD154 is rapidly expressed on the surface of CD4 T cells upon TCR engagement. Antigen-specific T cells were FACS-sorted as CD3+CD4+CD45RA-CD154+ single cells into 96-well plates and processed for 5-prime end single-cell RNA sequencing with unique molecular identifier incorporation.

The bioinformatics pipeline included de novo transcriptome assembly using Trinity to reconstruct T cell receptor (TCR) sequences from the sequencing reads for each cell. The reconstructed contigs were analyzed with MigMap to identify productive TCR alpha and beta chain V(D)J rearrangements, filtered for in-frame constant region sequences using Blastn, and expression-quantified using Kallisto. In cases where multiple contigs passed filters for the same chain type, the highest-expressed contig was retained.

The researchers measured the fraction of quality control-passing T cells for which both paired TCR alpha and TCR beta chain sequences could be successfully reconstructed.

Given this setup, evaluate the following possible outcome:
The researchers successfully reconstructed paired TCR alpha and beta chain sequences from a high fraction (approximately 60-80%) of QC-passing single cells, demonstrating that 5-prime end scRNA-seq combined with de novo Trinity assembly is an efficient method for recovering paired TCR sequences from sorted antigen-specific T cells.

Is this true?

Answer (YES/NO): YES